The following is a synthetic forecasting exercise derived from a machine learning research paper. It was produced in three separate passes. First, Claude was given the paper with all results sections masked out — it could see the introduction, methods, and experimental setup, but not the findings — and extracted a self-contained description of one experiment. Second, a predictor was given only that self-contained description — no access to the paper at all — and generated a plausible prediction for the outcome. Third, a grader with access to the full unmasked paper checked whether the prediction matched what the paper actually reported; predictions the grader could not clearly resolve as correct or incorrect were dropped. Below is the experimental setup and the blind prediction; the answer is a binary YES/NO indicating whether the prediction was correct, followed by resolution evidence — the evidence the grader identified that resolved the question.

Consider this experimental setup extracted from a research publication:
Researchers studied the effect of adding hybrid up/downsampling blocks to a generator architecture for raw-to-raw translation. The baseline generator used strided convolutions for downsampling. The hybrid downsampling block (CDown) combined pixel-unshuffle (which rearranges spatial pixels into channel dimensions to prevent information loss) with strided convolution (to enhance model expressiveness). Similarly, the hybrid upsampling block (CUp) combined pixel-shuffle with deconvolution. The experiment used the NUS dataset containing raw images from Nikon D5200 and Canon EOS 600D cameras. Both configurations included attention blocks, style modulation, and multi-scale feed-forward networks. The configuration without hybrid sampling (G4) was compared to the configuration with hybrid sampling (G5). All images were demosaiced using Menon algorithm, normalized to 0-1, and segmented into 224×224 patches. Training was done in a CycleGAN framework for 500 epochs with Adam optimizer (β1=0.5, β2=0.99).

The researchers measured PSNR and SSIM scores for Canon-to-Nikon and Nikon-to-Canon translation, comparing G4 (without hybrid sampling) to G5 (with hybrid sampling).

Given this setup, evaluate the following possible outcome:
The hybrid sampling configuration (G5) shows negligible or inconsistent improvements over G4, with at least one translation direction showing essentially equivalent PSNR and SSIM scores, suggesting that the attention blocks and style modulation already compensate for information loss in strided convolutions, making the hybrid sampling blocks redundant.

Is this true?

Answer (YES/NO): NO